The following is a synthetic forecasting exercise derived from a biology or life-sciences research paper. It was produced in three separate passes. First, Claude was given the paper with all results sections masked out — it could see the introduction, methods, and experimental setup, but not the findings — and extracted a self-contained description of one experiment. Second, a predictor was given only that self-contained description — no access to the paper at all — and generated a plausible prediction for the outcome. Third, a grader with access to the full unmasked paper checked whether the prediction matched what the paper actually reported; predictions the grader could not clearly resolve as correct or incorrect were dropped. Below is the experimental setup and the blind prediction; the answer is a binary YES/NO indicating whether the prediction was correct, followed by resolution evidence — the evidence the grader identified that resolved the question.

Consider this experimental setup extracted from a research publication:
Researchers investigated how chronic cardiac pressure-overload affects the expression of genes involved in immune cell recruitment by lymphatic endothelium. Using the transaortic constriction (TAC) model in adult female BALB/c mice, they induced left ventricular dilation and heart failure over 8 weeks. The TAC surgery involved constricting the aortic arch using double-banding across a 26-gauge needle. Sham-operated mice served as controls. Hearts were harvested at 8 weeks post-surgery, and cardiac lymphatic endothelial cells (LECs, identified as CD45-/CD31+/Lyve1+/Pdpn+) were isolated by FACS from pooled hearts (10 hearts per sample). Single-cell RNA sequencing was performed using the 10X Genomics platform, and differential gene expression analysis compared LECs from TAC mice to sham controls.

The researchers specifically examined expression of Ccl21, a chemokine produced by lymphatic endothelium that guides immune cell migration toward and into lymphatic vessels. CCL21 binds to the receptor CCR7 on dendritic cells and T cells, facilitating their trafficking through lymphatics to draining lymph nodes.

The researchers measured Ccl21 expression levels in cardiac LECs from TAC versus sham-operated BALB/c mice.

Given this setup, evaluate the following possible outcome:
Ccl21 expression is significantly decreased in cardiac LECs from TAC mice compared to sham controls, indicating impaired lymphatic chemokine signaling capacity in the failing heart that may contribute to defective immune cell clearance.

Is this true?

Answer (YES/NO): NO